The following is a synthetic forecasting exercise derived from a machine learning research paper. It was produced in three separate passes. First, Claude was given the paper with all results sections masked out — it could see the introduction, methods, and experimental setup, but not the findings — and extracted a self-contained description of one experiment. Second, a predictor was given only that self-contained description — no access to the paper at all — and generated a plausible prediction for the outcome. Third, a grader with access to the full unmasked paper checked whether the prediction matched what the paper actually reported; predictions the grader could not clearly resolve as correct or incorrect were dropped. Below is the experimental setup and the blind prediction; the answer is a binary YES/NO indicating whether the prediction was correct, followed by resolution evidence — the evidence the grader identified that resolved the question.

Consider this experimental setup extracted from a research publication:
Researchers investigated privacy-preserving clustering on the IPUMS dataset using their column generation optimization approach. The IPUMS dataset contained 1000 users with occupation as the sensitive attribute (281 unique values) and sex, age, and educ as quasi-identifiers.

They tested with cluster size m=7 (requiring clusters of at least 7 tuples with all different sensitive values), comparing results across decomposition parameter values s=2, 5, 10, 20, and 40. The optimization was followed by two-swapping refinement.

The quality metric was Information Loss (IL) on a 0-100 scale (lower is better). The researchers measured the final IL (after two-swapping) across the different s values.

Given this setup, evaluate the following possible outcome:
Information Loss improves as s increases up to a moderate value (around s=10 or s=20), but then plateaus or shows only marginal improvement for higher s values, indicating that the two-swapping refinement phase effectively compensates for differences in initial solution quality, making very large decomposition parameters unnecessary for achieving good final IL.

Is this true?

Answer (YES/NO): NO